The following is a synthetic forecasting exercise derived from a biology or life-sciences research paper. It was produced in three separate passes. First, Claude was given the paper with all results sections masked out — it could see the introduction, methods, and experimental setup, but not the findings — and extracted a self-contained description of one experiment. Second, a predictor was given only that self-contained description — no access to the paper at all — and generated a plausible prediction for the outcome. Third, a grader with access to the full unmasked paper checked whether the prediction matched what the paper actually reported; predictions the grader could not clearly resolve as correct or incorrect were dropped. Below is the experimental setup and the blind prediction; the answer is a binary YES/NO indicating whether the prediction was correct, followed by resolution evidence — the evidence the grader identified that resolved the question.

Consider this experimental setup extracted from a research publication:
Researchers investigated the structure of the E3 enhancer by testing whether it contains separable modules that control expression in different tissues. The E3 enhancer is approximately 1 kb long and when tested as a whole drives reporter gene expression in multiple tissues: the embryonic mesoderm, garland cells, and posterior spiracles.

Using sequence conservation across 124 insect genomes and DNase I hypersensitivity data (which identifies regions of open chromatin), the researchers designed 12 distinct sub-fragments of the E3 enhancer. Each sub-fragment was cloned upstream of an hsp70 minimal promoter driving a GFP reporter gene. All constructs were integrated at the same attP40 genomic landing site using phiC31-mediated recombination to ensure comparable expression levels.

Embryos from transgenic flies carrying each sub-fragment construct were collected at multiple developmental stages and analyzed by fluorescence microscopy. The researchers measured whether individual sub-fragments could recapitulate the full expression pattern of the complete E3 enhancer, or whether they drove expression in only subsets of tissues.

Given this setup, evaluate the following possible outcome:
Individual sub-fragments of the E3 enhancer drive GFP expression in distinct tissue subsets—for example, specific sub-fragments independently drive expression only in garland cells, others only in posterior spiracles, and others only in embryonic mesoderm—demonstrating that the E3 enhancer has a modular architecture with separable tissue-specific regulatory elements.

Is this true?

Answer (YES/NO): NO